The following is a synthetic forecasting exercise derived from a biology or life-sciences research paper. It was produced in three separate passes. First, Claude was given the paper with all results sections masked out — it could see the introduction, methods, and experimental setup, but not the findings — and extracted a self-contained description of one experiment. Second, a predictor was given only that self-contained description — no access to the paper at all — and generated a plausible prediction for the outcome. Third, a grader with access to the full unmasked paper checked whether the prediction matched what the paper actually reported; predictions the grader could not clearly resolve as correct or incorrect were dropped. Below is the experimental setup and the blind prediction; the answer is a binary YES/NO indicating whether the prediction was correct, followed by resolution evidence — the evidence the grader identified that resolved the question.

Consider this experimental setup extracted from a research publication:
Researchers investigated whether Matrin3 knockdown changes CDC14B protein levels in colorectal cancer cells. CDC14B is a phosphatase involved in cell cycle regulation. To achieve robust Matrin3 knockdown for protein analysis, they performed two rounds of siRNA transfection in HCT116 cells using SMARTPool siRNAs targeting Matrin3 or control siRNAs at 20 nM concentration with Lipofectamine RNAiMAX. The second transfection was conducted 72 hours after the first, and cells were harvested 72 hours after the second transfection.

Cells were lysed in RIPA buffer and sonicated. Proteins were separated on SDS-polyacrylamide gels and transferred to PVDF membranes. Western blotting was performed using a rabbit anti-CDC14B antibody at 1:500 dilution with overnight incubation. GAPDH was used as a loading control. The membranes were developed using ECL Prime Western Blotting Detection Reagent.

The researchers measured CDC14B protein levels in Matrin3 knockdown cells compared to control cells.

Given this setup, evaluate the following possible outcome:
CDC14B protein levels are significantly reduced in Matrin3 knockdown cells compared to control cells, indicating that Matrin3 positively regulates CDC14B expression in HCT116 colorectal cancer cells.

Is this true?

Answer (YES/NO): YES